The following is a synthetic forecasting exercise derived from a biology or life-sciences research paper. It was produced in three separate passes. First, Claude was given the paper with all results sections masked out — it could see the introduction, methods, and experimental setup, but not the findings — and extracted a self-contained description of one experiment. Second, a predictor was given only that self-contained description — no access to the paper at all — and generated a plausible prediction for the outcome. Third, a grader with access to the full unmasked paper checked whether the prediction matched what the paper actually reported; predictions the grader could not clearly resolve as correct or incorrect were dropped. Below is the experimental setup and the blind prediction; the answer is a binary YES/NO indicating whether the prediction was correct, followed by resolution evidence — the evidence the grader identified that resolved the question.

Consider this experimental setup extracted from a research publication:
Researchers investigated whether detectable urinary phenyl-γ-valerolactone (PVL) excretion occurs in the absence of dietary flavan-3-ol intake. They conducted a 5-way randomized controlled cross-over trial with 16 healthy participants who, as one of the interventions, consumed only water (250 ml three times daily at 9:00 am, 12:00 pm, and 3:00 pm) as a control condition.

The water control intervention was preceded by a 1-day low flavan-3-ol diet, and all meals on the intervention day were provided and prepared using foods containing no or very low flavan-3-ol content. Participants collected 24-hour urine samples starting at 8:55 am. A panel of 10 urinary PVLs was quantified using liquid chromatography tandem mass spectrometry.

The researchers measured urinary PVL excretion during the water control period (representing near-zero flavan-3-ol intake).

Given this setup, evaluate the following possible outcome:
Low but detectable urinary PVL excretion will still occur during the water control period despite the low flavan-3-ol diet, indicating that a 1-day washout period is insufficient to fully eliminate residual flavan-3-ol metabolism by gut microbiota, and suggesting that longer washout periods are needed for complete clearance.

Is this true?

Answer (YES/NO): NO